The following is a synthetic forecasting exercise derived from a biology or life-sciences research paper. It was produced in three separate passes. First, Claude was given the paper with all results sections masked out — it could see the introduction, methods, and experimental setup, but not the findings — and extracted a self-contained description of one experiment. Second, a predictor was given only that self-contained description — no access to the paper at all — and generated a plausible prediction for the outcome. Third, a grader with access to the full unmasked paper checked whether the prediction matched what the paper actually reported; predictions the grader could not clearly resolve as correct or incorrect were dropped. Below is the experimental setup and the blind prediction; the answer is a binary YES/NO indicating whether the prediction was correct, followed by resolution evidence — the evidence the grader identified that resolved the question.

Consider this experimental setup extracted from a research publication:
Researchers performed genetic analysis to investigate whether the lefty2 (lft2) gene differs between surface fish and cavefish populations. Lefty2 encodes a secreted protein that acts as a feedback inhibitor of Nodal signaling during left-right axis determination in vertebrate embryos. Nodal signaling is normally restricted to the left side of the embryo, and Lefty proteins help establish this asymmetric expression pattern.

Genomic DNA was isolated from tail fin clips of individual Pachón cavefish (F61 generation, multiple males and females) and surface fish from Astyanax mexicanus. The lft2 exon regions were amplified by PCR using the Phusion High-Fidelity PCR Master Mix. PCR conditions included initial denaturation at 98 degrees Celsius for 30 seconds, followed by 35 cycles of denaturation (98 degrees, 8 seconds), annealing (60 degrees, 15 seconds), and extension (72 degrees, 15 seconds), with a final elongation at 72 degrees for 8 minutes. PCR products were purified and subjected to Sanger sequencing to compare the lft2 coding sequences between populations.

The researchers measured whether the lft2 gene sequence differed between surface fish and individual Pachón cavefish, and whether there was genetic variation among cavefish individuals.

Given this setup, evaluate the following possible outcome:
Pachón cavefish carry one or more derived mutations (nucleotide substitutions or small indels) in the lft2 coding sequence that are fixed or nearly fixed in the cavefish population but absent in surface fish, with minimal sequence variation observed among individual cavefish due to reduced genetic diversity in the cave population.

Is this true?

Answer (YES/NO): NO